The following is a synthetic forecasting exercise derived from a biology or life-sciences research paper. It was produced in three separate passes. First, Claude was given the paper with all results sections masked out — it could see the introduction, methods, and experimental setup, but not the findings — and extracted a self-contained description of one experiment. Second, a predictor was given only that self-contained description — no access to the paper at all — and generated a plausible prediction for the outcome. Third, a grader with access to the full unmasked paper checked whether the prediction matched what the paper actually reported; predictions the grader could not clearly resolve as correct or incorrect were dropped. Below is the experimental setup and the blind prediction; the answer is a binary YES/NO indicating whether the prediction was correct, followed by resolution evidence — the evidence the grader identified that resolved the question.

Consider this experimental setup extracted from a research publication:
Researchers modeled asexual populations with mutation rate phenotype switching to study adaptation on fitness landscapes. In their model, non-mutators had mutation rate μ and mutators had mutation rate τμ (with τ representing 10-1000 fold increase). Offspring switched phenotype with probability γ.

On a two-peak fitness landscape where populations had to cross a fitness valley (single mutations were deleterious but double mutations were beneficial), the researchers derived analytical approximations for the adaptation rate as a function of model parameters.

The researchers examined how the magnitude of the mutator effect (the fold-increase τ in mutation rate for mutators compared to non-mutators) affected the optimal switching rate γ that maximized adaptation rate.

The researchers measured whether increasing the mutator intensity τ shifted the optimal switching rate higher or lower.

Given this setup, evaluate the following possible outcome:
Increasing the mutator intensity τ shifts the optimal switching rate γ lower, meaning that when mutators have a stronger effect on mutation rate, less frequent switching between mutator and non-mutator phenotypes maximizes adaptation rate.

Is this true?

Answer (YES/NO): NO